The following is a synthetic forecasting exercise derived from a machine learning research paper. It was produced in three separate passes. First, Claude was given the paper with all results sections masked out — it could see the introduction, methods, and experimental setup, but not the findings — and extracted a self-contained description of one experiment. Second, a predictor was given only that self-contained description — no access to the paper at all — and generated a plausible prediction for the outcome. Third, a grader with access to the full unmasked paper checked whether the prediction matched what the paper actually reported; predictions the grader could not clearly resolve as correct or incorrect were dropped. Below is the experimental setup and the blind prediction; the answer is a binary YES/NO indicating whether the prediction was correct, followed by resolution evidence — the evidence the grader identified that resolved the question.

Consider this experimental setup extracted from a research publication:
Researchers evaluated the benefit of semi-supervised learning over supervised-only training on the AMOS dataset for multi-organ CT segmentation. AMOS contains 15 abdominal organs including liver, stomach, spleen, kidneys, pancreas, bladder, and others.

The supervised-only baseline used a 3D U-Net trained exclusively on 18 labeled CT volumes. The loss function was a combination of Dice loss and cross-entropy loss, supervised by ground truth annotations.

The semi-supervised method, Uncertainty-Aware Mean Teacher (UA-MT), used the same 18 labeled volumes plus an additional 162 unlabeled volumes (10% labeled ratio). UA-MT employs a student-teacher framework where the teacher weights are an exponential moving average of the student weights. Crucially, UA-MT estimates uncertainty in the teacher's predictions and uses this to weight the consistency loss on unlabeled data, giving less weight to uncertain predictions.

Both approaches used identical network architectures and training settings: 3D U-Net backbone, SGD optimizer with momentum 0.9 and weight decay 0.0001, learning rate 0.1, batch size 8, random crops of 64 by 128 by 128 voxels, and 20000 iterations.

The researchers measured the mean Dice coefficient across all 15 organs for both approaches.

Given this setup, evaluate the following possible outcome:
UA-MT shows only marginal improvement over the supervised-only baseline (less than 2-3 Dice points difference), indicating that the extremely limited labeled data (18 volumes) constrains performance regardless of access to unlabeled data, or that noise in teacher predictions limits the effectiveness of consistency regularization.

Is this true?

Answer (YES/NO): NO